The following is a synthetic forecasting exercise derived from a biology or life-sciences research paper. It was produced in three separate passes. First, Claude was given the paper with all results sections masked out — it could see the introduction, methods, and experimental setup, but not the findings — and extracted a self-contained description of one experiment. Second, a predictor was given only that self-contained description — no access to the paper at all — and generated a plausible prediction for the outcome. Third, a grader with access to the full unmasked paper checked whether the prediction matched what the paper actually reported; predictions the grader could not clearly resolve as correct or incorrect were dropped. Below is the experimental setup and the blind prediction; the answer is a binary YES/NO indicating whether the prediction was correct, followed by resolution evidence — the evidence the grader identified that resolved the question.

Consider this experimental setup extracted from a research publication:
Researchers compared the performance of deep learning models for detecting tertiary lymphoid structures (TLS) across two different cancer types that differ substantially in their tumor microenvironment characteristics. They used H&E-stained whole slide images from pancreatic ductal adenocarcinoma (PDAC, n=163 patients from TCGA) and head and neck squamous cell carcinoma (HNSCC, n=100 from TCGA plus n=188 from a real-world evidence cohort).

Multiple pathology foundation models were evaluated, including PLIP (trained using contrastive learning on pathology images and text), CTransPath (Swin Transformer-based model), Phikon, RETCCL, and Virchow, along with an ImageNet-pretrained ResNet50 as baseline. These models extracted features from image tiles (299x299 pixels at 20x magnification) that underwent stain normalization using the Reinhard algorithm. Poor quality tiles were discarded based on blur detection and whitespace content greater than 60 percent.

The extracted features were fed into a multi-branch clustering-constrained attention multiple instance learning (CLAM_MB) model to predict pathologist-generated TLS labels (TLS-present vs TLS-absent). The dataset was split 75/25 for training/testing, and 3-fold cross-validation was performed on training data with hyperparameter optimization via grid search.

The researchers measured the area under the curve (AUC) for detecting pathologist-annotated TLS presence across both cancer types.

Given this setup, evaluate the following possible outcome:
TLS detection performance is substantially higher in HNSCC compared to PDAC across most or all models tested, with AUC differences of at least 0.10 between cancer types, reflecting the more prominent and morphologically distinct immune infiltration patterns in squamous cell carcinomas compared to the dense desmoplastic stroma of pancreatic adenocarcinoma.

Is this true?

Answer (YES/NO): NO